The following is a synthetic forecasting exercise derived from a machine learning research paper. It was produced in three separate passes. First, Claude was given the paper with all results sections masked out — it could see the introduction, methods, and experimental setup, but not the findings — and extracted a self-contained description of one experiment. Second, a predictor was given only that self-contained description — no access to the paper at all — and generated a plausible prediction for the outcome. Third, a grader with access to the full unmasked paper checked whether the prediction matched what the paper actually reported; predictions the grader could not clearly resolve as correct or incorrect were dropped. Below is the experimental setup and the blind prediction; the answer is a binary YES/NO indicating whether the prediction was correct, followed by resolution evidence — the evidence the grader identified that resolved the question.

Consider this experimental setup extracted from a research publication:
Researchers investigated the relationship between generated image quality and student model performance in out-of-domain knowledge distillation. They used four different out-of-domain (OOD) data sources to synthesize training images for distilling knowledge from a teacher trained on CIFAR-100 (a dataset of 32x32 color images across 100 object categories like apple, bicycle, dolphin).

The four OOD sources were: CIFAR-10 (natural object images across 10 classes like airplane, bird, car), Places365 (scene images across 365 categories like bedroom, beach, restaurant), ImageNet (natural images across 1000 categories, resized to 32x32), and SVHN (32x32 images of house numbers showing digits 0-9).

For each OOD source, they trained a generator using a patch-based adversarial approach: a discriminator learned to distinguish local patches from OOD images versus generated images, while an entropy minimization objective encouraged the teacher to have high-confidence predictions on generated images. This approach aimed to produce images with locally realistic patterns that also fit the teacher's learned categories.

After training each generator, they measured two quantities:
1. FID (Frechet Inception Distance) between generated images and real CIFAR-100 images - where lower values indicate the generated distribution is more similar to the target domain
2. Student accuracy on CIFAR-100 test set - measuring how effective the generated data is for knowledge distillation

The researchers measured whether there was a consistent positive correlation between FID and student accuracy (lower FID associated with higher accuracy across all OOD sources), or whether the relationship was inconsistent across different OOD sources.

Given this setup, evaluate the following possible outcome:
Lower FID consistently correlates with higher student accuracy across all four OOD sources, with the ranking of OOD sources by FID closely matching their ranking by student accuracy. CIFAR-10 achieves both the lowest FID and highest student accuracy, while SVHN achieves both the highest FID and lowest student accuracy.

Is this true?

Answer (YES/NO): NO